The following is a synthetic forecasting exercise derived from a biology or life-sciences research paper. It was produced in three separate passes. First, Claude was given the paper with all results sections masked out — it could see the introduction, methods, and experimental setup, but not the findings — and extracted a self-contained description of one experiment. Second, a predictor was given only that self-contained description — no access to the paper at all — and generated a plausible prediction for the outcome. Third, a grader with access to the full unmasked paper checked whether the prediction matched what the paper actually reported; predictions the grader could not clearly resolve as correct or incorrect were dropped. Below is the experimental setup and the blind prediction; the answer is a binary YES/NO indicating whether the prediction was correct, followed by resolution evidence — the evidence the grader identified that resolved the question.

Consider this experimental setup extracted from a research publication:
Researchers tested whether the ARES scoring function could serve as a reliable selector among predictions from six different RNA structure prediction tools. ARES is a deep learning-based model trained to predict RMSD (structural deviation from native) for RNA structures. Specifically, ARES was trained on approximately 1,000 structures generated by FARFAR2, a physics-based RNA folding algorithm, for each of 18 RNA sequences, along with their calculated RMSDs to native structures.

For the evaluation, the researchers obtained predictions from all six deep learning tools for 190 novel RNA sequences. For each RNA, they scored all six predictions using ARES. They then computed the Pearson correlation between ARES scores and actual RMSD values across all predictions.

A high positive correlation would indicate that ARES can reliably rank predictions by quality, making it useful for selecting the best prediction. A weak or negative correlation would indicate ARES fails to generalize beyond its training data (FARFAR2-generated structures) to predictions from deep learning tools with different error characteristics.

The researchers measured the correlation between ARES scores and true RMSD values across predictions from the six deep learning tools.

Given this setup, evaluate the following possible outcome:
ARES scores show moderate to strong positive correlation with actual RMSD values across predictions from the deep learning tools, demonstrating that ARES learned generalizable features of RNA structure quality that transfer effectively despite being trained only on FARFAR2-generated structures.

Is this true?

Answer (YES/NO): NO